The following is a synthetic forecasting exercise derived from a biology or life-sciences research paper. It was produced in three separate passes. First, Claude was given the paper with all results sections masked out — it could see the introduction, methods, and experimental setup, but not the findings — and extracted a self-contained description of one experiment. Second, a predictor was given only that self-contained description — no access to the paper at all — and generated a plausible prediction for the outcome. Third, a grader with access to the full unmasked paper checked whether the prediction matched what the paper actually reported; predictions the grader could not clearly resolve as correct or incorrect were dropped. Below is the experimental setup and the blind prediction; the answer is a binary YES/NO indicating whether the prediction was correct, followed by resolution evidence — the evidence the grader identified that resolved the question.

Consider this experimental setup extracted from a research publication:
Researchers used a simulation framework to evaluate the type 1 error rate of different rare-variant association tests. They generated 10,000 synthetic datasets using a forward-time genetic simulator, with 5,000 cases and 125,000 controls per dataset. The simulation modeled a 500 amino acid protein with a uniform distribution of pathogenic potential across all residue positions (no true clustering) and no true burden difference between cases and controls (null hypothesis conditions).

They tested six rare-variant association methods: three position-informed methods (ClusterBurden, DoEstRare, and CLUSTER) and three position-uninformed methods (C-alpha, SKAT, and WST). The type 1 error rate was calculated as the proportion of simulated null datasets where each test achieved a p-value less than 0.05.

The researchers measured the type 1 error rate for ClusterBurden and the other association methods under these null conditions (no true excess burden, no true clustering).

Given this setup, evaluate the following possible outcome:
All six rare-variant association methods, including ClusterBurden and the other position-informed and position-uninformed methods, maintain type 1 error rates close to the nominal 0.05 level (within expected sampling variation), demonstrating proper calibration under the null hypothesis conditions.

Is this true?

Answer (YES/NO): NO